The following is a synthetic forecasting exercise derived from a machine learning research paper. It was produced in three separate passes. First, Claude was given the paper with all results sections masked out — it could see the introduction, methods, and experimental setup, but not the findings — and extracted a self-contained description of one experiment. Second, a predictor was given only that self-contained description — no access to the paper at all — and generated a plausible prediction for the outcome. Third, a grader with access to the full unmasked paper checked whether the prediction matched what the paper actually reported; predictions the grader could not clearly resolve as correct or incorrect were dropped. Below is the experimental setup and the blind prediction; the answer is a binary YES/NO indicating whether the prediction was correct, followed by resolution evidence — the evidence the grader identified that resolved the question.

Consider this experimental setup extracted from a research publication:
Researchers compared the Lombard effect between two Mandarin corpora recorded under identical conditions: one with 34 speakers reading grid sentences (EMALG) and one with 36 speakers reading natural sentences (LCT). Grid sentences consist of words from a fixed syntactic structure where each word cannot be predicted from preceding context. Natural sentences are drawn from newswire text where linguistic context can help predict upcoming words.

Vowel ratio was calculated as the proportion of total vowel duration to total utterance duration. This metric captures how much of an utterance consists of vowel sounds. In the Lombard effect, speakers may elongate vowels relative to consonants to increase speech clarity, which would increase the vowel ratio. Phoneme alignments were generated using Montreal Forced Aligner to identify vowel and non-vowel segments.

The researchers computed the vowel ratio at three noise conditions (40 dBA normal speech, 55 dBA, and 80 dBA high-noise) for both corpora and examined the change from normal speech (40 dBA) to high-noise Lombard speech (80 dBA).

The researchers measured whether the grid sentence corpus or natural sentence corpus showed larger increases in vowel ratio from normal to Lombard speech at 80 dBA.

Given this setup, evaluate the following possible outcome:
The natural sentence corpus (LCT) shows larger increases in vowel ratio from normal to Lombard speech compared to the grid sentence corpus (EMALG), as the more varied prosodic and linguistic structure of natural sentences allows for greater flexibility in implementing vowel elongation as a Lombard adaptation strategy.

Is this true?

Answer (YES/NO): YES